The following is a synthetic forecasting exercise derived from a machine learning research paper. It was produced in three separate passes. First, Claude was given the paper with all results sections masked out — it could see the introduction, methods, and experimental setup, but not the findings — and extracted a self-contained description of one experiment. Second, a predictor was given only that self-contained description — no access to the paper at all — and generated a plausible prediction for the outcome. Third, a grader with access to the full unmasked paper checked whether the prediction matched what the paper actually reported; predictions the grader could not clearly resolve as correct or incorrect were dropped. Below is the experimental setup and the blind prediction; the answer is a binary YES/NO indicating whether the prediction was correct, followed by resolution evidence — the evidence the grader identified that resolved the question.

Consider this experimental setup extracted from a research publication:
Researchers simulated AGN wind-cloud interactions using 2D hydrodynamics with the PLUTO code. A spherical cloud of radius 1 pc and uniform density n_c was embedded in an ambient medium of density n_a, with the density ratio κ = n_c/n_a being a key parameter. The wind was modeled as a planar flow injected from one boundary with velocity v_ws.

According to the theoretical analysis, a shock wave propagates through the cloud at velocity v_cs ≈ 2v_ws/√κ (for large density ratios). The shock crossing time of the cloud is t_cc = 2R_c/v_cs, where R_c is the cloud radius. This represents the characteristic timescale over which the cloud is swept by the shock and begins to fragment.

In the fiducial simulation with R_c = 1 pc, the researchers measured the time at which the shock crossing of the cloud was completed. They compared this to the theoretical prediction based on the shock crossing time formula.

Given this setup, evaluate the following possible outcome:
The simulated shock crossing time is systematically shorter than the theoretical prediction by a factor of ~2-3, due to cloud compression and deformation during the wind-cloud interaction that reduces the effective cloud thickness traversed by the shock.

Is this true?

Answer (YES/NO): NO